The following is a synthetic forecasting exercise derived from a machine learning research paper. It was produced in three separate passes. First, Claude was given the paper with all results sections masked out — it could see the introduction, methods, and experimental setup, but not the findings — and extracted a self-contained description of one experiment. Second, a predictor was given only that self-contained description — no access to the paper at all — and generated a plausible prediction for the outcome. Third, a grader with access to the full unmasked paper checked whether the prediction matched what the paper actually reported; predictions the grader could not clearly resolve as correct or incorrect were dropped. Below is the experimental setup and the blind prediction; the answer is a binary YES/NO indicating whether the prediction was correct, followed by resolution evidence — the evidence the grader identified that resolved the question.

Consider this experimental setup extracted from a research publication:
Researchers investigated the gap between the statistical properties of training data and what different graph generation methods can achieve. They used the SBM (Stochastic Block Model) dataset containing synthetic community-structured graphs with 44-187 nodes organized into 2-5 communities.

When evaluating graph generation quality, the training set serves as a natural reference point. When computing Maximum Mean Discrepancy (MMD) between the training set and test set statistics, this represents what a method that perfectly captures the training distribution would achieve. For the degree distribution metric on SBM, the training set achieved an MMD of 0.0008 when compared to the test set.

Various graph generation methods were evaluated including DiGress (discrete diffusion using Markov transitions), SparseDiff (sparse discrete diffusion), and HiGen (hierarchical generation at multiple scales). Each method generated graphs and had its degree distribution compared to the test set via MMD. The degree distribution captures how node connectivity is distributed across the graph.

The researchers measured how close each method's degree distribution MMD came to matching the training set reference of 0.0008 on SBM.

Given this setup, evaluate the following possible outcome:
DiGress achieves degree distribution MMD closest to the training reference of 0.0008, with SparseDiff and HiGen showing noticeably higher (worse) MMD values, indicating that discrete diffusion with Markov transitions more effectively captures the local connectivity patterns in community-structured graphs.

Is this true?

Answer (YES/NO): NO